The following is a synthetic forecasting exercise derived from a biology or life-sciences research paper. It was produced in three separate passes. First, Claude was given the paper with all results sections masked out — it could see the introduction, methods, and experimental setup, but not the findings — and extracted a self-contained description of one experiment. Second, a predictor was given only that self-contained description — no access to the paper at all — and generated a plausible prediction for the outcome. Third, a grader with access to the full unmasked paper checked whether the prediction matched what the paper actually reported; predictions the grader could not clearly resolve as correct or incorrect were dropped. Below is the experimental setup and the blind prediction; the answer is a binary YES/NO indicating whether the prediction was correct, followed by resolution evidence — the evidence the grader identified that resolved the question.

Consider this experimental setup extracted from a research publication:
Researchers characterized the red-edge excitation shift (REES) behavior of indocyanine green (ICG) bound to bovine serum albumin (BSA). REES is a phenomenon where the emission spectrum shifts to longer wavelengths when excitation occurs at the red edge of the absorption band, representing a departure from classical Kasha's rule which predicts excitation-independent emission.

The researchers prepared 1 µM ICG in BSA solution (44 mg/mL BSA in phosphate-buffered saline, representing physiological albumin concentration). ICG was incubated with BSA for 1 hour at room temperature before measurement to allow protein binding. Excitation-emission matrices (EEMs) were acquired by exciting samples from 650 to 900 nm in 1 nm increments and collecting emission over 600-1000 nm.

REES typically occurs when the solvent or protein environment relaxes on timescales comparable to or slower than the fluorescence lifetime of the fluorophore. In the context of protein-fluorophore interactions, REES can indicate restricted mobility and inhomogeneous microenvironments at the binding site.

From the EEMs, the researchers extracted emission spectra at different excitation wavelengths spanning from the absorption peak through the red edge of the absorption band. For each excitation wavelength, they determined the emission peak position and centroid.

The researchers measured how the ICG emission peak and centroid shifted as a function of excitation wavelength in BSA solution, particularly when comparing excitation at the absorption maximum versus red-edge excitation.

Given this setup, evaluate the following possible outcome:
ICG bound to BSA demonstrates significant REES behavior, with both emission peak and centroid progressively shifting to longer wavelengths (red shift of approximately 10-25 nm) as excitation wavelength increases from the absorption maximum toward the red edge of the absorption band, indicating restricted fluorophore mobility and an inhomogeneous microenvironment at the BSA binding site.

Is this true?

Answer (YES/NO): YES